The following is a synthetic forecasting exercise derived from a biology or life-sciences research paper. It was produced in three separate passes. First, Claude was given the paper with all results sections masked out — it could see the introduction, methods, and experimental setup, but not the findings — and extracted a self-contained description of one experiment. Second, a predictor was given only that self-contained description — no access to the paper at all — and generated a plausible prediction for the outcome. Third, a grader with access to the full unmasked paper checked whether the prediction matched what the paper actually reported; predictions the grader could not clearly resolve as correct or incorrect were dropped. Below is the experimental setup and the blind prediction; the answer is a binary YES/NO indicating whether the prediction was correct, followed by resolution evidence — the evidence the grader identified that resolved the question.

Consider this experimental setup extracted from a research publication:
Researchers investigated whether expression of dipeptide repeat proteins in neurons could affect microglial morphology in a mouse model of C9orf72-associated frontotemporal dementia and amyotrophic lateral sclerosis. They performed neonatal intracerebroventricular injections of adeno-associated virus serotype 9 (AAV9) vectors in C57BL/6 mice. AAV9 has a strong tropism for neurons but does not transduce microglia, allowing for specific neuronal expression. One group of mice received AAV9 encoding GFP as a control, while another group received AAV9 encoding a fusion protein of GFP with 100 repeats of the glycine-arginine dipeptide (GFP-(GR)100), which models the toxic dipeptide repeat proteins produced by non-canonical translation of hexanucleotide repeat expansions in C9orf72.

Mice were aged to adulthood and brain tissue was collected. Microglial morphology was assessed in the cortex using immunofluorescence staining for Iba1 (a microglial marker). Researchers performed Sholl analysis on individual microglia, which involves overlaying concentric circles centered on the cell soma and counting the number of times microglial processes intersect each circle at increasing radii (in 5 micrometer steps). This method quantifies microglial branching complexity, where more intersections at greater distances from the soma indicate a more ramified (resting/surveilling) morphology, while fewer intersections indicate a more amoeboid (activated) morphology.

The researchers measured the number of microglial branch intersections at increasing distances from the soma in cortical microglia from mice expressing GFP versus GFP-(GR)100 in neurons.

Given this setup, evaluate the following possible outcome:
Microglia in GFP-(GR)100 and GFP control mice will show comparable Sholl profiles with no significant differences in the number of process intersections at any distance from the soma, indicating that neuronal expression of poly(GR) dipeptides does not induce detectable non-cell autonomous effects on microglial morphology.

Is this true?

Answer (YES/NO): NO